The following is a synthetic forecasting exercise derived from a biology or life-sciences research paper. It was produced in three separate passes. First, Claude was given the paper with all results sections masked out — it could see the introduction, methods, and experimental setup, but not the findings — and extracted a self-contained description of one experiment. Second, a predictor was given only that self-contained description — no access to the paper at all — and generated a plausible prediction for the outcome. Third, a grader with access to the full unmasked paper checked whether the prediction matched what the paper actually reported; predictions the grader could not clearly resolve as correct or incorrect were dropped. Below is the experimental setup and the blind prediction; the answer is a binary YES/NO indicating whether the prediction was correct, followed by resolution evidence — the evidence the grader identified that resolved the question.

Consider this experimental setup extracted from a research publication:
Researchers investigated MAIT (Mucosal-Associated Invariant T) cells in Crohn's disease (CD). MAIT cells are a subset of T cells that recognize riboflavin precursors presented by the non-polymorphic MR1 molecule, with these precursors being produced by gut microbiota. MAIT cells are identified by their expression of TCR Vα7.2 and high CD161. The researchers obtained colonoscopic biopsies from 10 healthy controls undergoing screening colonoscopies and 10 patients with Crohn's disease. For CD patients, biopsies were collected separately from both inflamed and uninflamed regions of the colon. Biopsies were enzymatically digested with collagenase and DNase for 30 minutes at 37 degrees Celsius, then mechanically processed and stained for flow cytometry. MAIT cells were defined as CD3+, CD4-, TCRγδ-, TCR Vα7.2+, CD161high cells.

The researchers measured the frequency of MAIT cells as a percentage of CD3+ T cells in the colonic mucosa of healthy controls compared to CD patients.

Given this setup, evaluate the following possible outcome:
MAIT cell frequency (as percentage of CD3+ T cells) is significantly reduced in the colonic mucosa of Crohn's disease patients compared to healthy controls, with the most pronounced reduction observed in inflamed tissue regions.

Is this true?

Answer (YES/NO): NO